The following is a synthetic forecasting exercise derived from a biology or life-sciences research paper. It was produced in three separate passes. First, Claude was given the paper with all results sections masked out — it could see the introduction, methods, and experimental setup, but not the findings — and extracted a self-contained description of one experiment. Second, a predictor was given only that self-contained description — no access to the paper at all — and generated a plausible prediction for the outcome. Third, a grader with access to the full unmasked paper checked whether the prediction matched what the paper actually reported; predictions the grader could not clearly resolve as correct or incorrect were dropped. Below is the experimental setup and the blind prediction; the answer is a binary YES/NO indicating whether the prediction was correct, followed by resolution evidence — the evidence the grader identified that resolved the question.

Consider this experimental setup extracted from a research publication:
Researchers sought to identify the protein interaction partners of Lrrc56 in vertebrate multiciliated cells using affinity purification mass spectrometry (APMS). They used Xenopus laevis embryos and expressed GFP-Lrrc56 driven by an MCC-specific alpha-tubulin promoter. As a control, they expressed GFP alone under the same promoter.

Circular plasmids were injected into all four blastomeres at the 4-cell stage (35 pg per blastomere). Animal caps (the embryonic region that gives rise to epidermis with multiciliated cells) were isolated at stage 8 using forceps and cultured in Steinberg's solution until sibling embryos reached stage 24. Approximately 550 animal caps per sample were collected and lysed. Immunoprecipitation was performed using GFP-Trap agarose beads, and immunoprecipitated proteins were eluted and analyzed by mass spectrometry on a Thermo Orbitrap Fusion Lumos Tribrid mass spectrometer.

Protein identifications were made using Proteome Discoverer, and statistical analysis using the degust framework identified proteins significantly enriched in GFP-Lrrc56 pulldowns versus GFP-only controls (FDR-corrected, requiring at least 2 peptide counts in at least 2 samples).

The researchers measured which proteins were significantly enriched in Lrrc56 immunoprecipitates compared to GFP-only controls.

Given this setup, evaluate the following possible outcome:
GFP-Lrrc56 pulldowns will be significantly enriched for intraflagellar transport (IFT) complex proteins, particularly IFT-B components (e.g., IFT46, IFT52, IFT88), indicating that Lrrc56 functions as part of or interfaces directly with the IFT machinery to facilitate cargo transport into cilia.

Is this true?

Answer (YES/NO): NO